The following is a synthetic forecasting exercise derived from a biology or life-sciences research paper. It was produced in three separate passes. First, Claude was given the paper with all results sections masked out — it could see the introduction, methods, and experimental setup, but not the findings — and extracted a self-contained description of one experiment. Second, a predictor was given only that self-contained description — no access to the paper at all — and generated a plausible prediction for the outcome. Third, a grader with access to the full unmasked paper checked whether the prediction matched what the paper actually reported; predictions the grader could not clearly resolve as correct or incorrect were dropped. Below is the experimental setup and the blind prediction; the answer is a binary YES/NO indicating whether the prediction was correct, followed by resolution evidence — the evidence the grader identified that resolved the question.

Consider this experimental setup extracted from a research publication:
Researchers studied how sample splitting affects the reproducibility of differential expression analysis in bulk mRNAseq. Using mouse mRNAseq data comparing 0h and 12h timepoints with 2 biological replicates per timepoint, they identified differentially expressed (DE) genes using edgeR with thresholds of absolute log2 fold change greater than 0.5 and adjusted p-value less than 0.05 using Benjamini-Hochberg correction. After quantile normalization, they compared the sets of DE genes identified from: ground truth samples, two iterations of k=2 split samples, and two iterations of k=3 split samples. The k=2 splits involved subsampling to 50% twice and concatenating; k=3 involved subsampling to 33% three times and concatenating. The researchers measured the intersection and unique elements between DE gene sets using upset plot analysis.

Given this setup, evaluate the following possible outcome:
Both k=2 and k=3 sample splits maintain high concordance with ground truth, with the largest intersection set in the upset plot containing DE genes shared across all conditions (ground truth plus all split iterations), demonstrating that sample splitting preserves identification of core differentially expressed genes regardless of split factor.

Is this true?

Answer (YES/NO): NO